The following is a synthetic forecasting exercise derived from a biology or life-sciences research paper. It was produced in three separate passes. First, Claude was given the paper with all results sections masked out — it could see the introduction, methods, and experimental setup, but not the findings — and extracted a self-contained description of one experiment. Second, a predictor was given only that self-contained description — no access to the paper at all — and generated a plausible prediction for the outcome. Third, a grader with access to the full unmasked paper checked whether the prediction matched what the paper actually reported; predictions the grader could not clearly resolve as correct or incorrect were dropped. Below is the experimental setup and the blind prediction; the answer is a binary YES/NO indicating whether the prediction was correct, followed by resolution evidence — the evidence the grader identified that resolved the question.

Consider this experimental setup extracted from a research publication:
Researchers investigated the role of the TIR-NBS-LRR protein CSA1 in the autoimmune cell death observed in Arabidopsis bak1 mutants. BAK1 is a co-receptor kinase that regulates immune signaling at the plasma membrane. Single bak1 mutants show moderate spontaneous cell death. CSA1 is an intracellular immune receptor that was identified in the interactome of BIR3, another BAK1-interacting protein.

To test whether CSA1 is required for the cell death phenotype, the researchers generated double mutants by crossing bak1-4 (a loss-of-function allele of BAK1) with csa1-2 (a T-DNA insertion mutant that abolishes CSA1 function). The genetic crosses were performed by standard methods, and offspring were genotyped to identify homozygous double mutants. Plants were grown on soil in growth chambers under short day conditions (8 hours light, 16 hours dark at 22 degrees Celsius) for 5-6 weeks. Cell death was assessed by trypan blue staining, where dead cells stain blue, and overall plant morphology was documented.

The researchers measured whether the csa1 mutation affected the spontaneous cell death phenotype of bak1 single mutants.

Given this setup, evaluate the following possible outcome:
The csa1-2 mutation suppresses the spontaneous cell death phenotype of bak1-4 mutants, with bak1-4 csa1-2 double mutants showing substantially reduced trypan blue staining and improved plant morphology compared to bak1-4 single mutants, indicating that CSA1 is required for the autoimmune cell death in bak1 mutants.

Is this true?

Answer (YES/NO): NO